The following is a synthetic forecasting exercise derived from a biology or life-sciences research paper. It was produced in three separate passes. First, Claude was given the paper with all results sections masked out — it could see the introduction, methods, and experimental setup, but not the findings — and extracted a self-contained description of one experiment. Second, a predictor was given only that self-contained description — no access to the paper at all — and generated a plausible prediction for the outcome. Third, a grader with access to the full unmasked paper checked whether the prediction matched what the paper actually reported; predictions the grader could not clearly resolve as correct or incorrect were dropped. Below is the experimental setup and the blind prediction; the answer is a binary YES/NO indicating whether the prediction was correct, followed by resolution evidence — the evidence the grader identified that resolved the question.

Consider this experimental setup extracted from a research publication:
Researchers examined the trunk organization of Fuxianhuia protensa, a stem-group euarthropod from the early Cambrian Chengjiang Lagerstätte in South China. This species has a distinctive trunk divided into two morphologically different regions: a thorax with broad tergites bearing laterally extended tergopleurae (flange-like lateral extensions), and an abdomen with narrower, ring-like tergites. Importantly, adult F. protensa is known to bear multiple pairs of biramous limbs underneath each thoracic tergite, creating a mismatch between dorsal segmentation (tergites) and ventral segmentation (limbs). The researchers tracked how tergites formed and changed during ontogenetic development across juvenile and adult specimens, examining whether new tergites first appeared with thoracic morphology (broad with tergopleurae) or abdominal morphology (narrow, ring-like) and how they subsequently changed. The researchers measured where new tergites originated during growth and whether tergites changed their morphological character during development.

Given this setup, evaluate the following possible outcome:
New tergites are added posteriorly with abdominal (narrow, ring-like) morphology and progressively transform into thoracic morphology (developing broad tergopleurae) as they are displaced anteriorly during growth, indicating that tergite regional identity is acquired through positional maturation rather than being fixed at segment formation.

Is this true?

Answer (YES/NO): YES